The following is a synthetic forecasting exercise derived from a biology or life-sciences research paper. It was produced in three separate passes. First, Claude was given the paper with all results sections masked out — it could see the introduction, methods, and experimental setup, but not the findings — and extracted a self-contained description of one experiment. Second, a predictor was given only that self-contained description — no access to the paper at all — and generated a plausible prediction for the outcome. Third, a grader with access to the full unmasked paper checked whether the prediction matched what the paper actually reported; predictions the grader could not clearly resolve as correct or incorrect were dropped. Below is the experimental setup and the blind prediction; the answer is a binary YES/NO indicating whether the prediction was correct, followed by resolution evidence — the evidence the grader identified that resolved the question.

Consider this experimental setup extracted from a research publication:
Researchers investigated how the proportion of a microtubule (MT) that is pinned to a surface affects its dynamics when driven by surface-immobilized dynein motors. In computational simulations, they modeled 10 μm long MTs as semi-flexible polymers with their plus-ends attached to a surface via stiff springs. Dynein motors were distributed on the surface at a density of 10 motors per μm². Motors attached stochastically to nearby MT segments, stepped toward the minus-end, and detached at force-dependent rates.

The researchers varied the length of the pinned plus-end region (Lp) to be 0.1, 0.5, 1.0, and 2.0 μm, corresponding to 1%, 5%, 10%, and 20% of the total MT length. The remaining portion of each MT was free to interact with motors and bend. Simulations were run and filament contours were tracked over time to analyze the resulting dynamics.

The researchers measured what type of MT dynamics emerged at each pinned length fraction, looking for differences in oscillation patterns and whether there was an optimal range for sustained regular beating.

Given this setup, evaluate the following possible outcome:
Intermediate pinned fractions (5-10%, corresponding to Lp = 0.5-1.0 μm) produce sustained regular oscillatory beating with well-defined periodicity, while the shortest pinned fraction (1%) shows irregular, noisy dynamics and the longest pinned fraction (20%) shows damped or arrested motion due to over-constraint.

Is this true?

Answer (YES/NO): YES